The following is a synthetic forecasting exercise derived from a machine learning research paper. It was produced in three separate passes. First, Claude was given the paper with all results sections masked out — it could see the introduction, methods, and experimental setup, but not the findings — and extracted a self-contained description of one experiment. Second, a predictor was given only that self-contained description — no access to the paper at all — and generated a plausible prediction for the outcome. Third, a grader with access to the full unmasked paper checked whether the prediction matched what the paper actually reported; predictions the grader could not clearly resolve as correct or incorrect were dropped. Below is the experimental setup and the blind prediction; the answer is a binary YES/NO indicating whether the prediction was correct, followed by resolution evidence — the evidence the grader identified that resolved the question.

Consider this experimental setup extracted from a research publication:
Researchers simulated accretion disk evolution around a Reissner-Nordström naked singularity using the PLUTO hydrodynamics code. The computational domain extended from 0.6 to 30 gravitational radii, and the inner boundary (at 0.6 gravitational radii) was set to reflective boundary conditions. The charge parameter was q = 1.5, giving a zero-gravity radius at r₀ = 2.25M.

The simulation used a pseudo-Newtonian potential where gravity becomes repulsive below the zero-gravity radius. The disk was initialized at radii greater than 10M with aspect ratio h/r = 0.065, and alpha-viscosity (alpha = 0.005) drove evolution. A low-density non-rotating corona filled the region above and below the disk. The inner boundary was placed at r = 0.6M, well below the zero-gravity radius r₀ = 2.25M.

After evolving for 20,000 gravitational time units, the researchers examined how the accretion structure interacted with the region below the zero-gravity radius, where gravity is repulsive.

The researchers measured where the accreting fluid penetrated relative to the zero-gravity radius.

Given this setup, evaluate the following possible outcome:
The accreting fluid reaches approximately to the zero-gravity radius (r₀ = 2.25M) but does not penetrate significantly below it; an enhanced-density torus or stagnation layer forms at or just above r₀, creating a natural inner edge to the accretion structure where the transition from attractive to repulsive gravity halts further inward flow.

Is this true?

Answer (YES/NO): YES